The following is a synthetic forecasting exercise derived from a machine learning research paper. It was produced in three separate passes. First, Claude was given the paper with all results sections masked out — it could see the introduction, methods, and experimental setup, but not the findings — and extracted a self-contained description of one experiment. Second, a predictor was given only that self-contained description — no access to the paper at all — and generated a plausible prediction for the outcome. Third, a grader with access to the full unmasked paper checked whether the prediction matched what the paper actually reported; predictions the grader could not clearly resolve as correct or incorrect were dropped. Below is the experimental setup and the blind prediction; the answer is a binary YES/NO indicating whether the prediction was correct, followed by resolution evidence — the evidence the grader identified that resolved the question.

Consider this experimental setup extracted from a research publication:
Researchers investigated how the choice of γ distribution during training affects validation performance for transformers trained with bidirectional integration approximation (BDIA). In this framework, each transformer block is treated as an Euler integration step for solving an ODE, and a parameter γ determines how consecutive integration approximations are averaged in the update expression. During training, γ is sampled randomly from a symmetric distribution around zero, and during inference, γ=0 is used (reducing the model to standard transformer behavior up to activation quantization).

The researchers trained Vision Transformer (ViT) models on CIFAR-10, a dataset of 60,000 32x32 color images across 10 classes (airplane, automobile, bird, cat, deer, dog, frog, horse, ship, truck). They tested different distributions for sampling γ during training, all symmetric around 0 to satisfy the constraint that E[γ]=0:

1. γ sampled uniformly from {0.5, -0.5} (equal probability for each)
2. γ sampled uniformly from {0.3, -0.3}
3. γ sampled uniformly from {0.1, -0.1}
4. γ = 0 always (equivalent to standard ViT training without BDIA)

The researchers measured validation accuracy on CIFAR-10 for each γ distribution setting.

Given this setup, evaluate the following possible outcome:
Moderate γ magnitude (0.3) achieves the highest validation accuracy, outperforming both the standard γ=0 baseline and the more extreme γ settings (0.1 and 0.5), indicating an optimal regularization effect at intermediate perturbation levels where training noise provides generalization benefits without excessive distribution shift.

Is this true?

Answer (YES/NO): NO